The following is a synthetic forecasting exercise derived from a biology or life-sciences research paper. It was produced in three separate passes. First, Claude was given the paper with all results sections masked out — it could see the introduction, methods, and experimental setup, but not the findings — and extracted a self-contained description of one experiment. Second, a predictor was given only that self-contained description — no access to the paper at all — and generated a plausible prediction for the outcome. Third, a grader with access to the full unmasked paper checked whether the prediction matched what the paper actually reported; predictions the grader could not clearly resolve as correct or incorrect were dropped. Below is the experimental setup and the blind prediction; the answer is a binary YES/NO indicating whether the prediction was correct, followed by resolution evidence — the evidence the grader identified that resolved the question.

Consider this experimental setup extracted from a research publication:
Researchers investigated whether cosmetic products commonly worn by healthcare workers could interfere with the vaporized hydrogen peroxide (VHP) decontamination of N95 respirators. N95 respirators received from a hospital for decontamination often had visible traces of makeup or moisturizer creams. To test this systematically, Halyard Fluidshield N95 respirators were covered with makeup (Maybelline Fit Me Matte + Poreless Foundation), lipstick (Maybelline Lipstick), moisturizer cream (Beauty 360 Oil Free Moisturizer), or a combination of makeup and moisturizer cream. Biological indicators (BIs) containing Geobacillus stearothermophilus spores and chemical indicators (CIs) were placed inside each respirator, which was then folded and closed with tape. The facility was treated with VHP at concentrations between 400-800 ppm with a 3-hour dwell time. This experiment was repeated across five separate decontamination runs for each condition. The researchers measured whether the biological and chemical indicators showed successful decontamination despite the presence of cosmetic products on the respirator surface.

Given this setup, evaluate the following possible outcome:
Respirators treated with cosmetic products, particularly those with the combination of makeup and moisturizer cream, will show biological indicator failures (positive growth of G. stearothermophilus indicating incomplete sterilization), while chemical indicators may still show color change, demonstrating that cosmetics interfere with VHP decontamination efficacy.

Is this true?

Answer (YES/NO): NO